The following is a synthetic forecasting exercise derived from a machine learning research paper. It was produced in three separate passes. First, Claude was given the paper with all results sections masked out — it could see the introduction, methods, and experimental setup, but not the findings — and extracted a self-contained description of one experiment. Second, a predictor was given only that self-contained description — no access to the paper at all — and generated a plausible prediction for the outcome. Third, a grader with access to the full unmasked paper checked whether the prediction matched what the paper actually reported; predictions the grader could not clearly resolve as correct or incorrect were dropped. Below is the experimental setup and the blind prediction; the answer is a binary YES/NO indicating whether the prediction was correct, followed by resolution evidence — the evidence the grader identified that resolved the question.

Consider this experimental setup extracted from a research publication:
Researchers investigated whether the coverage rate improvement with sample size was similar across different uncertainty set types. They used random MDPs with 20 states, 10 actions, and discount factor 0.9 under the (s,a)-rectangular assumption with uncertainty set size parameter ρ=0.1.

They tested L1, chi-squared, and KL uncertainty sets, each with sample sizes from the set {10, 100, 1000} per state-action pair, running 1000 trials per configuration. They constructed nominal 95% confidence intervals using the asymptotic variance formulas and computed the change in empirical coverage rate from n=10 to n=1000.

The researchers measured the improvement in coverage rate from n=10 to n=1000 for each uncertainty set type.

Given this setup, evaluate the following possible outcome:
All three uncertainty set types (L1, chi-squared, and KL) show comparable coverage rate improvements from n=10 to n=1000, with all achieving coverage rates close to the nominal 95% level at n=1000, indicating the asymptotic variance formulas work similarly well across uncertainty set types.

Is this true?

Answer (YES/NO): NO